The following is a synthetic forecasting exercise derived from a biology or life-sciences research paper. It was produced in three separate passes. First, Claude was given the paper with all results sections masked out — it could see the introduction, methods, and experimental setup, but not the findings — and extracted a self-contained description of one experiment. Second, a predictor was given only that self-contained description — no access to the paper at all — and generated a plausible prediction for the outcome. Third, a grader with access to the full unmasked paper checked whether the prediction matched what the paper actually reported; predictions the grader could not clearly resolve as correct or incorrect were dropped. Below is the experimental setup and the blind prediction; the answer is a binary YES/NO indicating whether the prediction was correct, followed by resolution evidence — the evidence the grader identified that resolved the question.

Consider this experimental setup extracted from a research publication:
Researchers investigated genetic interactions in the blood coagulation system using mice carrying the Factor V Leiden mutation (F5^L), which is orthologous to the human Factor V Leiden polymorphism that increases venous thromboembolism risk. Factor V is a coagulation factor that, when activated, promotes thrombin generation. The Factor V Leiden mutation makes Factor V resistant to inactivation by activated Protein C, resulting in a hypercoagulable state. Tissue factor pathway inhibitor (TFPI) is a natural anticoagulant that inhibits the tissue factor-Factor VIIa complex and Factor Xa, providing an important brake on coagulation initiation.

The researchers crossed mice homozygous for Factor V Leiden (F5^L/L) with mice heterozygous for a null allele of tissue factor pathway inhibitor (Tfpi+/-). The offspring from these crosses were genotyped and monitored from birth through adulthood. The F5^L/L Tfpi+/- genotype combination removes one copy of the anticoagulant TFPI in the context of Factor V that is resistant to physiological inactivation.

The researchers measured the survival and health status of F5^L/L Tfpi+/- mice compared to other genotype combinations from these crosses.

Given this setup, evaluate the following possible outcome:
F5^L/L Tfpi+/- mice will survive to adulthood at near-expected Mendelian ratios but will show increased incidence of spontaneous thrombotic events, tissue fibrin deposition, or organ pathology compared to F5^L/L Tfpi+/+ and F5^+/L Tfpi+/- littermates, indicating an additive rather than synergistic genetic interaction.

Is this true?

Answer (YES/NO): NO